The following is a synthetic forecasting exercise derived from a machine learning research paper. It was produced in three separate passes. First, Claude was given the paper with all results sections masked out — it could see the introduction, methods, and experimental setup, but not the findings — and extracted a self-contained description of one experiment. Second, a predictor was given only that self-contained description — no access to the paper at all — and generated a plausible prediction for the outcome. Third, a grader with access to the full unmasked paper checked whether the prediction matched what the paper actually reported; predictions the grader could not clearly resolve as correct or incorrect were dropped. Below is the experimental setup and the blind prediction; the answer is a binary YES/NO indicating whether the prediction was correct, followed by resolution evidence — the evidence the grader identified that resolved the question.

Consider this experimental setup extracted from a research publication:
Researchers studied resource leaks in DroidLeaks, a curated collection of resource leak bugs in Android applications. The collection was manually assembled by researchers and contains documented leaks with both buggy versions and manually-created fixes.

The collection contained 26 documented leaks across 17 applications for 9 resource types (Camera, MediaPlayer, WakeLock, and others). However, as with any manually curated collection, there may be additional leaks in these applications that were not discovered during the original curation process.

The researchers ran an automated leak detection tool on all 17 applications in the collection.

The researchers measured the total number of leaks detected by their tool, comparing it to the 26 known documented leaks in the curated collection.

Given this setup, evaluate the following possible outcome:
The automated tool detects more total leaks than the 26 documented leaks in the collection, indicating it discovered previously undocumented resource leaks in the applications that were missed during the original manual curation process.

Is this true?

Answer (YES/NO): YES